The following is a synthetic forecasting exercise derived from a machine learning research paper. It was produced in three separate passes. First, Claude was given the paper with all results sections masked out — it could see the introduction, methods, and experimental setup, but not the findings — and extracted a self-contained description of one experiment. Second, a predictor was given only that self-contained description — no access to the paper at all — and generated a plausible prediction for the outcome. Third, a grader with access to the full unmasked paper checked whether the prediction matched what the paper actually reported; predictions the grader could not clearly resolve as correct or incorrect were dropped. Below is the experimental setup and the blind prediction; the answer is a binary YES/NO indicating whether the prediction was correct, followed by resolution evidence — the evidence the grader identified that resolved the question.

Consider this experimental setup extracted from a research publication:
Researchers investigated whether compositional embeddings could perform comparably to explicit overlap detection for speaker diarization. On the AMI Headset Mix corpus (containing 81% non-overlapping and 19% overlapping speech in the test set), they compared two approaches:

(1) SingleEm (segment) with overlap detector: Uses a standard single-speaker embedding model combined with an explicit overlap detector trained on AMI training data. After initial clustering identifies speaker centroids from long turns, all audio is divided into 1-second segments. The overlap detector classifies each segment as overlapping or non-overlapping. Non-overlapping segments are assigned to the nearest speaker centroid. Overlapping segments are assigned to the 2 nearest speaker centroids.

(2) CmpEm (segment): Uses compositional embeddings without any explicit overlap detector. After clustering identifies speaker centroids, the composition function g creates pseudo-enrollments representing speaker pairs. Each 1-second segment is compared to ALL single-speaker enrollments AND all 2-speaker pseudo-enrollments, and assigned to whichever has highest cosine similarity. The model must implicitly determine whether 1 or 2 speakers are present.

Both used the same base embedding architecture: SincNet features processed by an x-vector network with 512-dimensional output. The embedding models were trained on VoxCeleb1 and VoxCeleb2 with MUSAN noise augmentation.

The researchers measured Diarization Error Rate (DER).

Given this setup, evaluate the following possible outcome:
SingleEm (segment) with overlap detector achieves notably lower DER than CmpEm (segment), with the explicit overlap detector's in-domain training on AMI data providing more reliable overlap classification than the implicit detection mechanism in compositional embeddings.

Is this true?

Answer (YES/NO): YES